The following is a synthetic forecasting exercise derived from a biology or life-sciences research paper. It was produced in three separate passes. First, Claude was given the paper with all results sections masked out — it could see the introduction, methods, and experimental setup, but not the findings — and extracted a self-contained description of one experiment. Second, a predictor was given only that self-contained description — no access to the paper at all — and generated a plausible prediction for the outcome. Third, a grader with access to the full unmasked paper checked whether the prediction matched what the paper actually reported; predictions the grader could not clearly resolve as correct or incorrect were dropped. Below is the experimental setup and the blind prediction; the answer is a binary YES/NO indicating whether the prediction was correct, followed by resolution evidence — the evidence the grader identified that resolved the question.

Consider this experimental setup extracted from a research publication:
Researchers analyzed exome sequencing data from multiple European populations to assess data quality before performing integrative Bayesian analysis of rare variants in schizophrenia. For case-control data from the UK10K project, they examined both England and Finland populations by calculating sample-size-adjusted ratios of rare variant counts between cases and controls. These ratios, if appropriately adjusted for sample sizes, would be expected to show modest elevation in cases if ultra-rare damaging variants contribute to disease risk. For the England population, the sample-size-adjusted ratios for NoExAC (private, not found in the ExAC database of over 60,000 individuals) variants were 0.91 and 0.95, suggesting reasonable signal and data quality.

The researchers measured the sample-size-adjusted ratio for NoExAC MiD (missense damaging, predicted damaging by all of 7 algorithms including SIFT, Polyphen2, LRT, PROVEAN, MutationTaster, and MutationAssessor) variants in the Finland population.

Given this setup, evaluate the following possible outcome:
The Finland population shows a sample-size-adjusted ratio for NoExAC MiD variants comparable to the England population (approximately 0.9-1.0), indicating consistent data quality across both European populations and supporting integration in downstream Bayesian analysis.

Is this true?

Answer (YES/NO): NO